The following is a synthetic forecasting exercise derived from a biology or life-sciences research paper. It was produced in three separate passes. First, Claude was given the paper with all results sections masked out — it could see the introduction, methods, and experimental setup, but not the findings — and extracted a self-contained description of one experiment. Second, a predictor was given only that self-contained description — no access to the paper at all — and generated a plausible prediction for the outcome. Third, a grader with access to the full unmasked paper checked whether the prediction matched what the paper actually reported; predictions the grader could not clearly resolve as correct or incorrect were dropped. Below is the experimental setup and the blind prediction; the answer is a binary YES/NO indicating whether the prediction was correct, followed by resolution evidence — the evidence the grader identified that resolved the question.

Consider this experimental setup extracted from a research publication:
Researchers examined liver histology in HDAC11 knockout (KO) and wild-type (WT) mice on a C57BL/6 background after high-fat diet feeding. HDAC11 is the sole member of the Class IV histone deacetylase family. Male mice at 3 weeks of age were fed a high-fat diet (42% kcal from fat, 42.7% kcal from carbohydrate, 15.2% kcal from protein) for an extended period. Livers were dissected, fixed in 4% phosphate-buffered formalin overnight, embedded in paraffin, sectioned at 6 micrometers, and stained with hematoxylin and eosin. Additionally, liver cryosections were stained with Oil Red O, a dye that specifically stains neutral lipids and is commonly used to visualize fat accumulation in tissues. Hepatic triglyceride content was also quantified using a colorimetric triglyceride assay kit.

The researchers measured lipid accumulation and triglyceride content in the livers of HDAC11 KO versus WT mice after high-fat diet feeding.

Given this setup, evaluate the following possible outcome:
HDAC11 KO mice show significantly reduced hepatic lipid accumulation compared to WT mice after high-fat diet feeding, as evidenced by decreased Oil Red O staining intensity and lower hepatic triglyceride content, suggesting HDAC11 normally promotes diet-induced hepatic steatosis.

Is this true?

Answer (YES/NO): YES